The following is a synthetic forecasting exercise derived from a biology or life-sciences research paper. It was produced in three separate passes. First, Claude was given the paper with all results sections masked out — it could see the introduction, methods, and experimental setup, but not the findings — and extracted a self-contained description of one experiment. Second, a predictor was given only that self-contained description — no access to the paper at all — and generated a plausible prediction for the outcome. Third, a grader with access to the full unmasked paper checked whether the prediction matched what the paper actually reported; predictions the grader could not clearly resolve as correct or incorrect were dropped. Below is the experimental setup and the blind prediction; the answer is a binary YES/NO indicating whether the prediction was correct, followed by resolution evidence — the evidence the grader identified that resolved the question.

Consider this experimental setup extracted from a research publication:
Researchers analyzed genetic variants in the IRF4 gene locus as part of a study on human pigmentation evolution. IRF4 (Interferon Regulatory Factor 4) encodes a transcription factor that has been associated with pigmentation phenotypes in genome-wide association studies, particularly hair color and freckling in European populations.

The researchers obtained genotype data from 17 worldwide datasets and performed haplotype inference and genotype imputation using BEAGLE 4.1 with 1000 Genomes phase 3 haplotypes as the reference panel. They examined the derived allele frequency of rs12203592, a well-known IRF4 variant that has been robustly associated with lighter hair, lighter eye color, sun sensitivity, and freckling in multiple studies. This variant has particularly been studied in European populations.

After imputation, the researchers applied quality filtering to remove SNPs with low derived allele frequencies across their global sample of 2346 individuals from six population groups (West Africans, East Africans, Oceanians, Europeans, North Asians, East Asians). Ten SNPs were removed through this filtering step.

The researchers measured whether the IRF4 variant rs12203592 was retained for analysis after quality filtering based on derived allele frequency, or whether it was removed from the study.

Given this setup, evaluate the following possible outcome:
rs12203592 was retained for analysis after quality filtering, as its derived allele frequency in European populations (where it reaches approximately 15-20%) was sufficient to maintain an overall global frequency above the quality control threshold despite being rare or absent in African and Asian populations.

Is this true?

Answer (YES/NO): NO